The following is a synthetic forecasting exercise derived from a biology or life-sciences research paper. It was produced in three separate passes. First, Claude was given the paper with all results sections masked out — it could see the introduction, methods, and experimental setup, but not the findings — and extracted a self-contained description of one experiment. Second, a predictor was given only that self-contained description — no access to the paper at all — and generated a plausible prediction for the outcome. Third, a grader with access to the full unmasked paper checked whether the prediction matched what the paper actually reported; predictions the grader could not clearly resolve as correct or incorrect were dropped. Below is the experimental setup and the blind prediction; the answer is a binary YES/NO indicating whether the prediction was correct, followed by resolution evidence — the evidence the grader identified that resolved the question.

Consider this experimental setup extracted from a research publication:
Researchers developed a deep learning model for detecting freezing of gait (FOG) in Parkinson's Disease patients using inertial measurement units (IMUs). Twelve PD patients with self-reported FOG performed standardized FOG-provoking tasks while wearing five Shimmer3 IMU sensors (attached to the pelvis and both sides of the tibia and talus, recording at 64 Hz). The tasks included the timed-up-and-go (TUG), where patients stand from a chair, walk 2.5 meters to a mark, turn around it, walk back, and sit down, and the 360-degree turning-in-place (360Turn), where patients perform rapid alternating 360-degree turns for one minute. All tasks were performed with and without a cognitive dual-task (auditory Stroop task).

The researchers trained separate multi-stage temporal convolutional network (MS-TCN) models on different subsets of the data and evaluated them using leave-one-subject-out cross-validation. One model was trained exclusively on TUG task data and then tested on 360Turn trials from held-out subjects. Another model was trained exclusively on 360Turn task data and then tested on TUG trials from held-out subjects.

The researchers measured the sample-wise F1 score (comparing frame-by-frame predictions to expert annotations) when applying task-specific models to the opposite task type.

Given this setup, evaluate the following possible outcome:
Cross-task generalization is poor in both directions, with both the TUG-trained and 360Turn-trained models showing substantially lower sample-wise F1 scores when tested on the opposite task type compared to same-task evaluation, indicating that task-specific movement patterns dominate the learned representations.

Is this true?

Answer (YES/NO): NO